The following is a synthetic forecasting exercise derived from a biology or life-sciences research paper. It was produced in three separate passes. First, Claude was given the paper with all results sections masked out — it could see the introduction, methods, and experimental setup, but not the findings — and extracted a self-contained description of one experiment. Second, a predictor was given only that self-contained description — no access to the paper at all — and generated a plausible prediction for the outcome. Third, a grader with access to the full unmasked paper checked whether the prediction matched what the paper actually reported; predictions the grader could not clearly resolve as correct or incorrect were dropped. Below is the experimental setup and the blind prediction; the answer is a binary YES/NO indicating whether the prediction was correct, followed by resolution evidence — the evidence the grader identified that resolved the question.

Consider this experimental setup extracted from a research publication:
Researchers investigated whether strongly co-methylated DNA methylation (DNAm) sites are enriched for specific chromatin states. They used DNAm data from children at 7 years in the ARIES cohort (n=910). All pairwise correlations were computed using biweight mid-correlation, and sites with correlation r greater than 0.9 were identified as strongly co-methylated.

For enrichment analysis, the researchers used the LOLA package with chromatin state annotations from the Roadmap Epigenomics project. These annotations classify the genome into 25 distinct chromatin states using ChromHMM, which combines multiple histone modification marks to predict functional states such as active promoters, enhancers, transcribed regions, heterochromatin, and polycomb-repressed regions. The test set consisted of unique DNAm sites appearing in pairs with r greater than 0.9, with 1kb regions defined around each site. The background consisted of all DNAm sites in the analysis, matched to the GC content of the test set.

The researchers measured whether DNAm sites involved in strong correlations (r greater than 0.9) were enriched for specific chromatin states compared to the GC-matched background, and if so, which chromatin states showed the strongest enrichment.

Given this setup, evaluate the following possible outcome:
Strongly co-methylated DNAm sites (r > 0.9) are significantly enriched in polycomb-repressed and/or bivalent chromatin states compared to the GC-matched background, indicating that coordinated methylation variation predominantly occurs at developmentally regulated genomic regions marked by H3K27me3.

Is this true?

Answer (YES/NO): NO